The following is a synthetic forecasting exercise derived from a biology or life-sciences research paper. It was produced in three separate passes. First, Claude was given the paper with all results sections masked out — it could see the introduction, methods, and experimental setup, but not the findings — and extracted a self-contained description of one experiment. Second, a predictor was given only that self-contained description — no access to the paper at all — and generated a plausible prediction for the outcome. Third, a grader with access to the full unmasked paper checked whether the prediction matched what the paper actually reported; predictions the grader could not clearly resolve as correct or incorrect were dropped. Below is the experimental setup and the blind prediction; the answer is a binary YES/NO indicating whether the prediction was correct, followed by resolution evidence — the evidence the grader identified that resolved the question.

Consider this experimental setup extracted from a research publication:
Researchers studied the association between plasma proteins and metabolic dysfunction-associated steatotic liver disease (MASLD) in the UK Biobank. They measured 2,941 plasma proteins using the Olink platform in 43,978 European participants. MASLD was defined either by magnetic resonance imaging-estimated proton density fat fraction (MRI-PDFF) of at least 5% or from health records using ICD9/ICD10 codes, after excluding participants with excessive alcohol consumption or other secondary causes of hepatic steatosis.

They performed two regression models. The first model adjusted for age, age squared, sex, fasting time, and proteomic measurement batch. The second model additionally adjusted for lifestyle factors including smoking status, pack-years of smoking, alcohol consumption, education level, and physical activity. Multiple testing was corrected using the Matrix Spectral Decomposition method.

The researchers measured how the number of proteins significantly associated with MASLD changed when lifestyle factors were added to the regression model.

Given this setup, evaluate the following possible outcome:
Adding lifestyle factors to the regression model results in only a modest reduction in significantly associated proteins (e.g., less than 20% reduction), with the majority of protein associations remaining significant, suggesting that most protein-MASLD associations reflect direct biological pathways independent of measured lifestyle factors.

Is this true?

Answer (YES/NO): YES